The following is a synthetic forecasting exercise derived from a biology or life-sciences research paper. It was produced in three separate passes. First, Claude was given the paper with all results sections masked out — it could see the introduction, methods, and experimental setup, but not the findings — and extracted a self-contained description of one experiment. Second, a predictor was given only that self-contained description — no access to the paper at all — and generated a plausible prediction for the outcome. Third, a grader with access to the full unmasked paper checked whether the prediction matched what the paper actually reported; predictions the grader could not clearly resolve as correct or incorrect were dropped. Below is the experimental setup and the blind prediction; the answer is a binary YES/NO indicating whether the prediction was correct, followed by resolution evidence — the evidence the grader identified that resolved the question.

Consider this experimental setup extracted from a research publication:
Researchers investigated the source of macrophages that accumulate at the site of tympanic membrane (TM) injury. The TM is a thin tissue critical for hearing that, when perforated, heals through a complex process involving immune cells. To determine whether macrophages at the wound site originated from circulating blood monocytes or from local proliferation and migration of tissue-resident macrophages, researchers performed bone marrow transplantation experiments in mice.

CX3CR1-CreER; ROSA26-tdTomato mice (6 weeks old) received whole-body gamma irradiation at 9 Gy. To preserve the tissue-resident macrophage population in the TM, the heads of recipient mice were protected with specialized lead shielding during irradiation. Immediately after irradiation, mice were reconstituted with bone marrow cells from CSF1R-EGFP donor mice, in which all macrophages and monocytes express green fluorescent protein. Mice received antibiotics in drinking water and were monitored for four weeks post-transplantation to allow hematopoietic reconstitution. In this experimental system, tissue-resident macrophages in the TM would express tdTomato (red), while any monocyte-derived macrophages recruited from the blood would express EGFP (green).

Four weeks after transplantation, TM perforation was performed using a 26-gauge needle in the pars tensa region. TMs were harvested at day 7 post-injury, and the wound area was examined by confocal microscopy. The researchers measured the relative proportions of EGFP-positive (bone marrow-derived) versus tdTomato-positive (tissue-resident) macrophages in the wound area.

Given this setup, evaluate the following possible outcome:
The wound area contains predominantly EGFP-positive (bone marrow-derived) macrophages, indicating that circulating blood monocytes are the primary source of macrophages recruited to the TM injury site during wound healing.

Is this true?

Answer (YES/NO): YES